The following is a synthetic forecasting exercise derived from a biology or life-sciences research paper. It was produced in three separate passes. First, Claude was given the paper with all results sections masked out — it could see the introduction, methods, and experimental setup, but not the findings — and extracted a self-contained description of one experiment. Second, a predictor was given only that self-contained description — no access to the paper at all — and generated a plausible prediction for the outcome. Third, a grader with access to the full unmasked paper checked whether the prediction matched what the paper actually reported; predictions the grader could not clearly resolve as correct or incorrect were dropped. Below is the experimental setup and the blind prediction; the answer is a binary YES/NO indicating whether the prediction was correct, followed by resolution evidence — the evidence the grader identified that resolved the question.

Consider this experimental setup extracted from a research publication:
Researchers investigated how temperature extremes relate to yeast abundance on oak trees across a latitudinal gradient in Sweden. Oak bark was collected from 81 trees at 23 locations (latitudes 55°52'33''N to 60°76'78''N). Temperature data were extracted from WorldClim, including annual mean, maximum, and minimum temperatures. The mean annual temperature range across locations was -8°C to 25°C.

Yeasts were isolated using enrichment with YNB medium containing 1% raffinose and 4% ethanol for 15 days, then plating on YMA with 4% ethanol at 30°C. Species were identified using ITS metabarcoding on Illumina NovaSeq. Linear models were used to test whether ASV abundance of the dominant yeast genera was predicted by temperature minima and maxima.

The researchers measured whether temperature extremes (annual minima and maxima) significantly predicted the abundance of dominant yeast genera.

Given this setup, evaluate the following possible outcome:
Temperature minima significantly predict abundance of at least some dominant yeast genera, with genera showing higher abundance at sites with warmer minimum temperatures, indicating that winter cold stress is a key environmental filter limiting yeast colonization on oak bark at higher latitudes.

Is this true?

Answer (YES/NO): NO